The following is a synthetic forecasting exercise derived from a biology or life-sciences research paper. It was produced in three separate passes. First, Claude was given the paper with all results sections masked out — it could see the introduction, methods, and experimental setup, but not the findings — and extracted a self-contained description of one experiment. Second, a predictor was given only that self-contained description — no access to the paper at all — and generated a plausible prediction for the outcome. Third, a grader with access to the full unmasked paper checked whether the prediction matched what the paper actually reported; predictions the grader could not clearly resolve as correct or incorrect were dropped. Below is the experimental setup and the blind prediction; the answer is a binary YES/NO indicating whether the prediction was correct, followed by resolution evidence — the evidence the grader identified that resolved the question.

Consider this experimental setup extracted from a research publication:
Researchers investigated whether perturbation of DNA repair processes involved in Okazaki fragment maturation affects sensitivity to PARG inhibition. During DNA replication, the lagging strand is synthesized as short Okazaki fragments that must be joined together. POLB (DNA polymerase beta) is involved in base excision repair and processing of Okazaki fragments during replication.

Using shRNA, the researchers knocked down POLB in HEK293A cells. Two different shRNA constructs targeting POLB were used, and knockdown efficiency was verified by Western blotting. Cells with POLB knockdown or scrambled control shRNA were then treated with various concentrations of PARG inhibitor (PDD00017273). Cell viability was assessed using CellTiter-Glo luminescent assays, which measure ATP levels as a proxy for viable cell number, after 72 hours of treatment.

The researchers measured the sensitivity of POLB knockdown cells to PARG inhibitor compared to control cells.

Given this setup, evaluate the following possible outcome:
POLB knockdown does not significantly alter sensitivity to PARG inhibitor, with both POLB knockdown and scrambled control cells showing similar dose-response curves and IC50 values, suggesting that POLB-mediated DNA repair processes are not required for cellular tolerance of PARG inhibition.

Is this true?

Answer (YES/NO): NO